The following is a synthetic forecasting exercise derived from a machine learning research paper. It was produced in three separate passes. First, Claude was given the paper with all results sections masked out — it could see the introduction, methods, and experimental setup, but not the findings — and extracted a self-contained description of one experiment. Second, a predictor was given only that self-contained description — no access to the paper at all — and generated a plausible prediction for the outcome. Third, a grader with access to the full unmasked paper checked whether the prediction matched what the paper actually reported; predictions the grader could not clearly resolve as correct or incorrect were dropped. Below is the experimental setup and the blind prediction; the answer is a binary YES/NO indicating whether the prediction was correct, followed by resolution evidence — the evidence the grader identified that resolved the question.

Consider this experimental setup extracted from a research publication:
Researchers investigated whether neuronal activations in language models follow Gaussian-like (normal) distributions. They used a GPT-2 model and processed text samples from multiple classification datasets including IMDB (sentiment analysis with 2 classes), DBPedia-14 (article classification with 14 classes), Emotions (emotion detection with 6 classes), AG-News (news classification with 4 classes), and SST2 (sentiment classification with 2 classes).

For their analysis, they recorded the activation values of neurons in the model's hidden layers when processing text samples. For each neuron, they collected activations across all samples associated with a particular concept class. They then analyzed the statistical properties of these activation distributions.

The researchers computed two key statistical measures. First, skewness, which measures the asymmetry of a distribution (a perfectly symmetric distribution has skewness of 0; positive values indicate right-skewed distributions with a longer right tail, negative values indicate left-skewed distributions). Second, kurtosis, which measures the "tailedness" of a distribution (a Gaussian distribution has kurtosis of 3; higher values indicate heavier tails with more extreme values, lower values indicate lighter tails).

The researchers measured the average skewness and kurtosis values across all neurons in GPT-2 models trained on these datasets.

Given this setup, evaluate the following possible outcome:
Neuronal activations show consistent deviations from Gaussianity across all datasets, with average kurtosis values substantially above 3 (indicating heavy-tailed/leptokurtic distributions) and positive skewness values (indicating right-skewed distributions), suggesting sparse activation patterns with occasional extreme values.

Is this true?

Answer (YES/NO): NO